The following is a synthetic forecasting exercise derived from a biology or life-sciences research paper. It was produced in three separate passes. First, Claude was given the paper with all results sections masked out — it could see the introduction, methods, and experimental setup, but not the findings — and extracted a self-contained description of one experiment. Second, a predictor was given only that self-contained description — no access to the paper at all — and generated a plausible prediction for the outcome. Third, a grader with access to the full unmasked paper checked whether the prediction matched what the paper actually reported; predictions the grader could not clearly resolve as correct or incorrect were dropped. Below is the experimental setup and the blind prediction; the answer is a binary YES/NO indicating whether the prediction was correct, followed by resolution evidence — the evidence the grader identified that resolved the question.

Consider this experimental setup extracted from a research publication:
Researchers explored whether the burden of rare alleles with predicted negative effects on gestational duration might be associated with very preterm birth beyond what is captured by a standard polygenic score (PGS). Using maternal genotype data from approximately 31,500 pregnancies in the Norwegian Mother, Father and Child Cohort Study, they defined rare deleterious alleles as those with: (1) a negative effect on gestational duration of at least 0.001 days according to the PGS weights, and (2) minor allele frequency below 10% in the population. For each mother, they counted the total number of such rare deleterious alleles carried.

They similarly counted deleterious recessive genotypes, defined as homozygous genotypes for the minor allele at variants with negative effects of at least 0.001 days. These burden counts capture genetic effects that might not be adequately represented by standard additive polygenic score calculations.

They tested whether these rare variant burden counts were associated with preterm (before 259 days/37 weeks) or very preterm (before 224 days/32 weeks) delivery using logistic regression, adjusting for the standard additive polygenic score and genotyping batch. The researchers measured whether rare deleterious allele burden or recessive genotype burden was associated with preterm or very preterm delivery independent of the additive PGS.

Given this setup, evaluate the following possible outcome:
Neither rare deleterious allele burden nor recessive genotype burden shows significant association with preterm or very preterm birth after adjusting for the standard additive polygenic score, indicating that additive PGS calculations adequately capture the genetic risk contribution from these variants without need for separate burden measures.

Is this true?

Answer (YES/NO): YES